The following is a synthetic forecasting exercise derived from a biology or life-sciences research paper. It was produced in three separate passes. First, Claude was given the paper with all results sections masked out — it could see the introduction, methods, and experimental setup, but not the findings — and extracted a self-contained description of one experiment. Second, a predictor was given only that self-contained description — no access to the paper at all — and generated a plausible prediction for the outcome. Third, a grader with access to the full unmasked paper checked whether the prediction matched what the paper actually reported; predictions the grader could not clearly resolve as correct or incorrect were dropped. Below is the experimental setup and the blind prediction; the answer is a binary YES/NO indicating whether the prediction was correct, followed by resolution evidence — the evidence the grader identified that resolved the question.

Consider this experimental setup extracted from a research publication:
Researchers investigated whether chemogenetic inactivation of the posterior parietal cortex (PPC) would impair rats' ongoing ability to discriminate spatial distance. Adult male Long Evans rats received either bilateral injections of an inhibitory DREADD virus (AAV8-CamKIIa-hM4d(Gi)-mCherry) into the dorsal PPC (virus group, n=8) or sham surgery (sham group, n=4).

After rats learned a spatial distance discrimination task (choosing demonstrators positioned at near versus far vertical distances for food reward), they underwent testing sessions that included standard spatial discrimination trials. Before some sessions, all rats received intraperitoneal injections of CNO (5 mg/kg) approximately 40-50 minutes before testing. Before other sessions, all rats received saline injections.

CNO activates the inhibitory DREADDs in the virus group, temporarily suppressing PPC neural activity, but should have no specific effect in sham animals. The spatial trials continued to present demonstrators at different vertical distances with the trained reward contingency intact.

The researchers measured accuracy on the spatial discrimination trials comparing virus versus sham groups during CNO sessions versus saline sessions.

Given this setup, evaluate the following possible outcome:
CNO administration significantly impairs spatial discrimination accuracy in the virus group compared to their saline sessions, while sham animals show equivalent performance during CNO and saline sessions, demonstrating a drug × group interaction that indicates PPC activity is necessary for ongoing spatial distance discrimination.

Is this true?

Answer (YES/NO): NO